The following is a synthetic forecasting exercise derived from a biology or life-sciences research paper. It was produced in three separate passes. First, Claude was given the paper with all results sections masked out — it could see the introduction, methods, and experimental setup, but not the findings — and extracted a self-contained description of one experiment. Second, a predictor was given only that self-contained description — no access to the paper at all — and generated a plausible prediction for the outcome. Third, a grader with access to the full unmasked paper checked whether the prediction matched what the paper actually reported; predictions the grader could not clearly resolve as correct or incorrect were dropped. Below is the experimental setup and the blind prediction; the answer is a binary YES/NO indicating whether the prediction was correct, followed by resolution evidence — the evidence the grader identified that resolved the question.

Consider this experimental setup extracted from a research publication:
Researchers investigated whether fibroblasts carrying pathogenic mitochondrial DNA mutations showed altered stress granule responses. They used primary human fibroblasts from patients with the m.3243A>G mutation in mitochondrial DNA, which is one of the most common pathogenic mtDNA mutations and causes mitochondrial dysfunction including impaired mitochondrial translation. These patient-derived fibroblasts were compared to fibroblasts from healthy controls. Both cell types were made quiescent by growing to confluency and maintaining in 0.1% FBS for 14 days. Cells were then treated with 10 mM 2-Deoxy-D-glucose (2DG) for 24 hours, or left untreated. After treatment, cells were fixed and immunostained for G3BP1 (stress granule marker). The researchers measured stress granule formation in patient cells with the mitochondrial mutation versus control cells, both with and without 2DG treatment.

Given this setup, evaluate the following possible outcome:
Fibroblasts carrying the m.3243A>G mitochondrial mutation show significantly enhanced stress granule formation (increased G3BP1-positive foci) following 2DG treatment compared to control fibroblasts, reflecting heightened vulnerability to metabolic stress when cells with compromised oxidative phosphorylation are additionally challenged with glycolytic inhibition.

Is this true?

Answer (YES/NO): YES